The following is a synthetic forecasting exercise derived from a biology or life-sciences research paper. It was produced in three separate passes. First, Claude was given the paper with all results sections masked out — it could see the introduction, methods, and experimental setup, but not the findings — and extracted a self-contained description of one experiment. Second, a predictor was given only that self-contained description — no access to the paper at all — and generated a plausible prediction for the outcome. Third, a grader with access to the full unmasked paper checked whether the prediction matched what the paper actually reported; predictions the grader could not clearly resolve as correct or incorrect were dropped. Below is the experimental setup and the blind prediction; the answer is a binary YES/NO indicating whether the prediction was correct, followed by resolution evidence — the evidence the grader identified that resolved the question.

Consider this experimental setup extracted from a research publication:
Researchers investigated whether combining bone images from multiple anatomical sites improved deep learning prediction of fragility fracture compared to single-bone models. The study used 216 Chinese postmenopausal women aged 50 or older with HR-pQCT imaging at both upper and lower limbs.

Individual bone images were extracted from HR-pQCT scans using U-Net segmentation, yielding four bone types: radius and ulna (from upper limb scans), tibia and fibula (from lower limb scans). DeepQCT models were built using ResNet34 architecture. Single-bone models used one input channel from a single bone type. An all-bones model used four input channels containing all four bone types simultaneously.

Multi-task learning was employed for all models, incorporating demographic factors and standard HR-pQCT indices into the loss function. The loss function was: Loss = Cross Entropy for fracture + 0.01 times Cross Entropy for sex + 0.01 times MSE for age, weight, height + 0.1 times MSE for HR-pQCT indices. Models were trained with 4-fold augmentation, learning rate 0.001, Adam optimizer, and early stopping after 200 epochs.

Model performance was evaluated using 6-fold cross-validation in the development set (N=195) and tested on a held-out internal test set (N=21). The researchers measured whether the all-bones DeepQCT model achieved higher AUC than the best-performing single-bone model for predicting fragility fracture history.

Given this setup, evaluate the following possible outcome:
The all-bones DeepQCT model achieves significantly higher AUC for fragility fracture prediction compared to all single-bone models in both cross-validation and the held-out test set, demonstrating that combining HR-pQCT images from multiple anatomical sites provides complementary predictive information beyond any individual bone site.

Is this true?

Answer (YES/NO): NO